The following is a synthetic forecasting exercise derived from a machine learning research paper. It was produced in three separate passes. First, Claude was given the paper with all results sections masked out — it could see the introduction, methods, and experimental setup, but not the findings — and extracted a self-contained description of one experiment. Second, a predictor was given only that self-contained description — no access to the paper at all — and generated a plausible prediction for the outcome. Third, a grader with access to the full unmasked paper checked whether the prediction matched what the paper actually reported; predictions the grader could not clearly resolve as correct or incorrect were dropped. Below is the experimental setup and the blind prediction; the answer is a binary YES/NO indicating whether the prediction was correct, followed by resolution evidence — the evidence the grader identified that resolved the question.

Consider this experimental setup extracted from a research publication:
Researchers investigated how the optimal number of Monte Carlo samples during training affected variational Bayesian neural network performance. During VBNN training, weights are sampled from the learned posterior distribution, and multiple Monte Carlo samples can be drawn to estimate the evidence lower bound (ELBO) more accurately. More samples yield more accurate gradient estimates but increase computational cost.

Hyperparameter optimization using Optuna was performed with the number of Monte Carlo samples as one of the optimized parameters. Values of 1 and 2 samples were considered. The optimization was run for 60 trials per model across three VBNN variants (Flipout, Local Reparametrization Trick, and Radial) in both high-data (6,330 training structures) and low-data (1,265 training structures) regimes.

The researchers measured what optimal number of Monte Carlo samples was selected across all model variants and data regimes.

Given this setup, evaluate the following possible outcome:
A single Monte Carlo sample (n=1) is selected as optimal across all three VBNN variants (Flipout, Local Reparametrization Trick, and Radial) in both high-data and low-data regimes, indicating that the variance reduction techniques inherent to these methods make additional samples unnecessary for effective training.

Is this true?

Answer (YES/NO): NO